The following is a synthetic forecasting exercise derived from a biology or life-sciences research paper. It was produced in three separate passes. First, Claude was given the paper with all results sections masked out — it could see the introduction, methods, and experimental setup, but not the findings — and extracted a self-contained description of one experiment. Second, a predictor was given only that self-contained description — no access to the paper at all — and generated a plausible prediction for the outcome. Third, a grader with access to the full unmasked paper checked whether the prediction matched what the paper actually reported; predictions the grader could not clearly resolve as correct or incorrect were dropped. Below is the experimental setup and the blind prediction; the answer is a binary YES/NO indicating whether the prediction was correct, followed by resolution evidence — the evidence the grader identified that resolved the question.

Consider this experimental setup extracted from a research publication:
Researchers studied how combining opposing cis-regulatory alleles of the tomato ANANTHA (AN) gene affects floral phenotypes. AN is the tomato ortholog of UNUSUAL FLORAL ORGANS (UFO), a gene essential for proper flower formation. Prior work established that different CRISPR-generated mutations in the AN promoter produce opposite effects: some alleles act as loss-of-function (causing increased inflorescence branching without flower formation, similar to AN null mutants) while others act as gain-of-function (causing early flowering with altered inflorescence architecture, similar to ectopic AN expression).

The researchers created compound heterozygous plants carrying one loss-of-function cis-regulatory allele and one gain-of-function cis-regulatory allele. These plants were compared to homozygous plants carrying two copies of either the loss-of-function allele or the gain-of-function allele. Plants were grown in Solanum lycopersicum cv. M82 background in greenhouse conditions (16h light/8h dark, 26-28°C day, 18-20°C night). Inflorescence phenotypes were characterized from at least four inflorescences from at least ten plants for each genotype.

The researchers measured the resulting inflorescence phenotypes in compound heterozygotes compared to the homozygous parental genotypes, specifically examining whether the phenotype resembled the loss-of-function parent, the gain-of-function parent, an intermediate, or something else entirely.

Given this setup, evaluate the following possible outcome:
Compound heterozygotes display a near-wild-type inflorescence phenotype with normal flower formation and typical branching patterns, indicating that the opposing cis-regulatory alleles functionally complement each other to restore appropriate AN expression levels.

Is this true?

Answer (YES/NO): NO